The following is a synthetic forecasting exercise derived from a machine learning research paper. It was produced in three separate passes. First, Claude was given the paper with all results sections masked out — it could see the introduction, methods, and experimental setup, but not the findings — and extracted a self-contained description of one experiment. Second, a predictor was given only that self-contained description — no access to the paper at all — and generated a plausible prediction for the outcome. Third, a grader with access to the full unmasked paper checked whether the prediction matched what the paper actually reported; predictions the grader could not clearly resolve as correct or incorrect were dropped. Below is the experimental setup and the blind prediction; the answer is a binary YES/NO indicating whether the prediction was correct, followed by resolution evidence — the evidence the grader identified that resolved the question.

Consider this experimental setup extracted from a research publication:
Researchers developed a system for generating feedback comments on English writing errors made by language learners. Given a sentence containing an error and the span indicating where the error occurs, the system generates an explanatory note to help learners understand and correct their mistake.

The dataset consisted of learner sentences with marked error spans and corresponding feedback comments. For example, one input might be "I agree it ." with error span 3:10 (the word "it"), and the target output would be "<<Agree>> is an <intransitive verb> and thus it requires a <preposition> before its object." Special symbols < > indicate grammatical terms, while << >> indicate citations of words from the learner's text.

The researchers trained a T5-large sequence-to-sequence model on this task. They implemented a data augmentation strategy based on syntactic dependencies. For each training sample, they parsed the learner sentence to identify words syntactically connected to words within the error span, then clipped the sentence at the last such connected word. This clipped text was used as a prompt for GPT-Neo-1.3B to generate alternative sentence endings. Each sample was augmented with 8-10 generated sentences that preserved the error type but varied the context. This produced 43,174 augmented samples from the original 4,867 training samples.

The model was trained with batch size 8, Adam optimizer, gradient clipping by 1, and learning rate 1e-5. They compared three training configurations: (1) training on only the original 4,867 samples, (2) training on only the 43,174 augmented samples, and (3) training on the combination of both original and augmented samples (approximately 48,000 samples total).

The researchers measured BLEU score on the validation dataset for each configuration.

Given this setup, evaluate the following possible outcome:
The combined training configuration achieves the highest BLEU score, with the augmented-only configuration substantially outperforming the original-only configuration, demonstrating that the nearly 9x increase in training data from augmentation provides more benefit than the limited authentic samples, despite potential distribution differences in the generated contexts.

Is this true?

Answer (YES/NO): NO